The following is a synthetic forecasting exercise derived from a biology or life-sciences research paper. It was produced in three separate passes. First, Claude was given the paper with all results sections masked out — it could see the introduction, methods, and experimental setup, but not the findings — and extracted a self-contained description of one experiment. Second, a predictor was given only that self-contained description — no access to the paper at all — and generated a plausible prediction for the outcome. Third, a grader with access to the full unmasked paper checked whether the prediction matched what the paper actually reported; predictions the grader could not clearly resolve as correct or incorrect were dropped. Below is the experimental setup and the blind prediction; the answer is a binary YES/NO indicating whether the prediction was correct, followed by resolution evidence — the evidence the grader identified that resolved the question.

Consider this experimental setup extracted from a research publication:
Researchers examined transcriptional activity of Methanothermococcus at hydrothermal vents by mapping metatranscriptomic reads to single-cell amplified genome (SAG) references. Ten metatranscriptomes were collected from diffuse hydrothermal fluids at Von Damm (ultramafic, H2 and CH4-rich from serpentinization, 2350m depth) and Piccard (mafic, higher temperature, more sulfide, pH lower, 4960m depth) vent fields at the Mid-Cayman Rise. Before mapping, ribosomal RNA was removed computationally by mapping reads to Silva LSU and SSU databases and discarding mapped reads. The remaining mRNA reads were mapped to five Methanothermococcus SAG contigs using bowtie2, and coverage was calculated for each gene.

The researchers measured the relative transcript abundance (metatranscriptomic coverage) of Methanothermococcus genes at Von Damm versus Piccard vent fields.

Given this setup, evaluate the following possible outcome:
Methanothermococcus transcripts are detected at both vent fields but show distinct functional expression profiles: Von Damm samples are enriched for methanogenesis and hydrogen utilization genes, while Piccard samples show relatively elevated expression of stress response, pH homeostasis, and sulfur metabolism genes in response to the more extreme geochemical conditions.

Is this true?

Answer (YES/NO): NO